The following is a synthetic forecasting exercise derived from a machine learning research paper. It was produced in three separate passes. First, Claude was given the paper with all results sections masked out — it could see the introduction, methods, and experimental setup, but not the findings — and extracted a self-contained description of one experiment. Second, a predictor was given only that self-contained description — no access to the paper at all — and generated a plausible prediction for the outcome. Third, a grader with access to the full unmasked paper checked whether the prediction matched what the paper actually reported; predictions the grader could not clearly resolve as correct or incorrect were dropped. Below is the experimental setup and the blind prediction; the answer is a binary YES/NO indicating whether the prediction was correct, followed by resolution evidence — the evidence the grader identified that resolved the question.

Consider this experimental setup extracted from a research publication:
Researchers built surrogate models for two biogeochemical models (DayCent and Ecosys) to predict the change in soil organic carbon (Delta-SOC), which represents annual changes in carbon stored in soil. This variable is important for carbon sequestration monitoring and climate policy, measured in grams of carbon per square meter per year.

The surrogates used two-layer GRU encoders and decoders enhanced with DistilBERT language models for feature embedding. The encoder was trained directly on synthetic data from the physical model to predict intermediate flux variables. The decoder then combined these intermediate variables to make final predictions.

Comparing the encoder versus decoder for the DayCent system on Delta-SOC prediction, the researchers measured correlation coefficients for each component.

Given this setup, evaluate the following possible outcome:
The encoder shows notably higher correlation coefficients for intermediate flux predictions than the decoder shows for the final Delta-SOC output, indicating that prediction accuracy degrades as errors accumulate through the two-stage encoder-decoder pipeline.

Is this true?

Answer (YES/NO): YES